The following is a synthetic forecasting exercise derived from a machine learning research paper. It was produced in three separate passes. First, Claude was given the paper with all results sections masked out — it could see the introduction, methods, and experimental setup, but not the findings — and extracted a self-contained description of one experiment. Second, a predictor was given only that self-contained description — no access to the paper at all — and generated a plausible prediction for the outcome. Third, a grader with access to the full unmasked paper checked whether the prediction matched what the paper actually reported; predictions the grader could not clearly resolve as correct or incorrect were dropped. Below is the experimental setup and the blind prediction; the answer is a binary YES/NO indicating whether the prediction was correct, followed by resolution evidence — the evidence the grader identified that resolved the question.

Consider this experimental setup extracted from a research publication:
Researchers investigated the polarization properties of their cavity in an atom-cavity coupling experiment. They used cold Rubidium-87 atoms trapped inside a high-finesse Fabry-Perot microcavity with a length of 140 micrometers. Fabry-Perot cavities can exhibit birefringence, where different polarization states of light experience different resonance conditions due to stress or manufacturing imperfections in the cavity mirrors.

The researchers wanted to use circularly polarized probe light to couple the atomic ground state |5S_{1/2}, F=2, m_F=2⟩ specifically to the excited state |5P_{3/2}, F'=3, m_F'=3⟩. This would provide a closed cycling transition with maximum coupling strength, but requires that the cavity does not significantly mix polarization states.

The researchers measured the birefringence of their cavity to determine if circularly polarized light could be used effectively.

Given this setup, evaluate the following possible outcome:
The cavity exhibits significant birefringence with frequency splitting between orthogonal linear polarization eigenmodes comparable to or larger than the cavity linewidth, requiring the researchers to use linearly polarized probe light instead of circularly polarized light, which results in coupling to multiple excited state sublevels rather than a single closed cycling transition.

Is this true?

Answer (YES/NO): NO